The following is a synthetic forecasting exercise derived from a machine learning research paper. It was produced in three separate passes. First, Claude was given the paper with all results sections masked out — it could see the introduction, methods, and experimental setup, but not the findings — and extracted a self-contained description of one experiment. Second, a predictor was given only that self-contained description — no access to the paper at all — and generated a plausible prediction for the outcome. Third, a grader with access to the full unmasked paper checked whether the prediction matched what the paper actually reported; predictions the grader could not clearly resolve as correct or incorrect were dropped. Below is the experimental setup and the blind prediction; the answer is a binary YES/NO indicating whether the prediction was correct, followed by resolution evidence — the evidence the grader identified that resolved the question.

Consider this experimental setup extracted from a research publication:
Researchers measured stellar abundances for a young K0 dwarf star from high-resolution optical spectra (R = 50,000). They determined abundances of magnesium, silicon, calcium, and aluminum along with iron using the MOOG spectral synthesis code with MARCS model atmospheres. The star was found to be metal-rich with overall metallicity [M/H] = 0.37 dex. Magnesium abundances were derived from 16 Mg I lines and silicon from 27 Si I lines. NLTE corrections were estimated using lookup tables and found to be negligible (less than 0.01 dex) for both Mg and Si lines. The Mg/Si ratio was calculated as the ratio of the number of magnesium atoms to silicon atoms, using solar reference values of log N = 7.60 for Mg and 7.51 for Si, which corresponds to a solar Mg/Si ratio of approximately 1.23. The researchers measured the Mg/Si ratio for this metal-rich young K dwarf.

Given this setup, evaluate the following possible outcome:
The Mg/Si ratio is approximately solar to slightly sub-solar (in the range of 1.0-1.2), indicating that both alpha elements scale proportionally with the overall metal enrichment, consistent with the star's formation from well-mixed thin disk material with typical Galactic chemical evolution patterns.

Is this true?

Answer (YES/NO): NO